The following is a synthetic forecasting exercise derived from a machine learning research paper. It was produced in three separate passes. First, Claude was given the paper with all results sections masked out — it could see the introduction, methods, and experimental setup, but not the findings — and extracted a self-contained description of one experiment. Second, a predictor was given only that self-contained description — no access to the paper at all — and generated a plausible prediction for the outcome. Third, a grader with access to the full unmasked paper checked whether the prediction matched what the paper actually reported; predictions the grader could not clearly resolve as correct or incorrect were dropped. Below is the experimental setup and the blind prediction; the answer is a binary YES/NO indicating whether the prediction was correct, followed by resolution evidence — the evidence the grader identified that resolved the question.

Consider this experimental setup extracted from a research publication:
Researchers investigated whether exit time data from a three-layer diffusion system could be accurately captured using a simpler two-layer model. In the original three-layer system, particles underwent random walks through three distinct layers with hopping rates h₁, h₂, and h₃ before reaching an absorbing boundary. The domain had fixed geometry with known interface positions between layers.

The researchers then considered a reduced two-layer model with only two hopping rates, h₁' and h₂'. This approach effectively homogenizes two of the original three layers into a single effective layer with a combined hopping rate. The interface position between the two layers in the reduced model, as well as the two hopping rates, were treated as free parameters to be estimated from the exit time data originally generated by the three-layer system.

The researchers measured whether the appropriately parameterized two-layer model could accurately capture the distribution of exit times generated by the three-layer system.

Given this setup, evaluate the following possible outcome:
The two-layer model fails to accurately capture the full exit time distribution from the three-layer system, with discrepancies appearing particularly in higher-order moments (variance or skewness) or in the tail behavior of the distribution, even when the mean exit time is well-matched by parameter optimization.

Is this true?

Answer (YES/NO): NO